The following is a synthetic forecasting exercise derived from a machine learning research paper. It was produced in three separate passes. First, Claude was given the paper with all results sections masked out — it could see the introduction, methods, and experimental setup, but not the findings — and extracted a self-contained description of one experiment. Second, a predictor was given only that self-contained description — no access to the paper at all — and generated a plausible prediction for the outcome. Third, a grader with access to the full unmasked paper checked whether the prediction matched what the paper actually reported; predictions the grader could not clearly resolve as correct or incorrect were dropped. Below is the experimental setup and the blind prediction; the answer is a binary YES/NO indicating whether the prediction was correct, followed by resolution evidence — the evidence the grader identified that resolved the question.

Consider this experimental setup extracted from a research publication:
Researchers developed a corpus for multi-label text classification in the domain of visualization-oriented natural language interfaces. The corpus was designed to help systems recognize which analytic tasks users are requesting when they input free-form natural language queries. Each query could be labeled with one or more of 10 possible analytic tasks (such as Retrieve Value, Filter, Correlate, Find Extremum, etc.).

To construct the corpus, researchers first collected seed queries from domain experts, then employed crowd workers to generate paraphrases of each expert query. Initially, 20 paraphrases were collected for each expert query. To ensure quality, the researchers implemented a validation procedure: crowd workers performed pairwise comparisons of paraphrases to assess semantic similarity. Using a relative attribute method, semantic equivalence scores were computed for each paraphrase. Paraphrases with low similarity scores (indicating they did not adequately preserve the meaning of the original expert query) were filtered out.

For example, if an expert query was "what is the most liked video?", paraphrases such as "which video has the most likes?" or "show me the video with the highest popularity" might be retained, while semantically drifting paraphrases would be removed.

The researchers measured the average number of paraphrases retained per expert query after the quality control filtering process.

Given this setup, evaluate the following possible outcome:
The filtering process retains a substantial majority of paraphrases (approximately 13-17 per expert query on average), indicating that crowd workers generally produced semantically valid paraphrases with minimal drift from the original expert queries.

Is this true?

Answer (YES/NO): YES